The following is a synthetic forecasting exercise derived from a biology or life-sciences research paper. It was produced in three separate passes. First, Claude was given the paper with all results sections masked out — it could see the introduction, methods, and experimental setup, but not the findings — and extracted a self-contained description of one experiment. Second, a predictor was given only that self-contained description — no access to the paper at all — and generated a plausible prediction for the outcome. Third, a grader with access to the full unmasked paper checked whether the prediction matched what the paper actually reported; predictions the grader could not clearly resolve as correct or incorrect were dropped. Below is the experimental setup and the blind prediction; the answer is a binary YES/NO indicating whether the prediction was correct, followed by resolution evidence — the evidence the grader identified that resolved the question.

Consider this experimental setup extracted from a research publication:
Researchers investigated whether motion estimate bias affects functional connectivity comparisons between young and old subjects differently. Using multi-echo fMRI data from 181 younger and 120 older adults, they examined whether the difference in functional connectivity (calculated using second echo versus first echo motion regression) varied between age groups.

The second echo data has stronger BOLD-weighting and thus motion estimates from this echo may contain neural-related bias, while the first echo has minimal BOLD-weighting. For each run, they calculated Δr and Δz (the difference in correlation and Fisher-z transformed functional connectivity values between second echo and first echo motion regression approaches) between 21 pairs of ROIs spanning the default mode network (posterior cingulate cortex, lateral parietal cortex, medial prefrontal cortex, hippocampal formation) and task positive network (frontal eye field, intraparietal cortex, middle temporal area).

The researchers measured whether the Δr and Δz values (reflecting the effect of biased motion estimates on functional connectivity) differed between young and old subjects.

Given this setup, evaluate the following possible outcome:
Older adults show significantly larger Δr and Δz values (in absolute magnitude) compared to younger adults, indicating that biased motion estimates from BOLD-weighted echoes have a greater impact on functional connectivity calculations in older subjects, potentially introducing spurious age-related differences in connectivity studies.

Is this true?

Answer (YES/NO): NO